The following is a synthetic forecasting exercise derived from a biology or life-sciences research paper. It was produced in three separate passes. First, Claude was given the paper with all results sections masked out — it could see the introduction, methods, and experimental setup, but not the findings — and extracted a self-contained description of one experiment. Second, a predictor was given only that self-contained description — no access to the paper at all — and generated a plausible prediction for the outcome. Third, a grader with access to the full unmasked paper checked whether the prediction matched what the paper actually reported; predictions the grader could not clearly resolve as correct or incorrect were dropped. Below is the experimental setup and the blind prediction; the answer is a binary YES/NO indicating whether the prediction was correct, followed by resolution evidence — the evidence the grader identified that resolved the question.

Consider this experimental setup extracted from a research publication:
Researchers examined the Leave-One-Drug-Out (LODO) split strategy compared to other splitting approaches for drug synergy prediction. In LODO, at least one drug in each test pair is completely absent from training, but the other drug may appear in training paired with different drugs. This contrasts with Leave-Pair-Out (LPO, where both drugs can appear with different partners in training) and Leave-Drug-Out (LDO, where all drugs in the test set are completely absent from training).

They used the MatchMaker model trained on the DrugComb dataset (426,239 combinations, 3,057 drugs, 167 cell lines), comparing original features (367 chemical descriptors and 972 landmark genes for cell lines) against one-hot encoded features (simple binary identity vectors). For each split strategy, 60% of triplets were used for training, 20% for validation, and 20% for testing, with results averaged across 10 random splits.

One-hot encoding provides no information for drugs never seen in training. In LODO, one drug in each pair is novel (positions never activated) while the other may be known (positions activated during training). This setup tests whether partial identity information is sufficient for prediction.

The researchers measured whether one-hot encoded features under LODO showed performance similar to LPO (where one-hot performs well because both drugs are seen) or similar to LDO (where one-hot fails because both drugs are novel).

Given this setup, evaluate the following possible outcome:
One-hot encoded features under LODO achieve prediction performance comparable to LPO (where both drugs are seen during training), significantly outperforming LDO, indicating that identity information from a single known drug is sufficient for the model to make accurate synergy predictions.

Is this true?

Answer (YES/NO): NO